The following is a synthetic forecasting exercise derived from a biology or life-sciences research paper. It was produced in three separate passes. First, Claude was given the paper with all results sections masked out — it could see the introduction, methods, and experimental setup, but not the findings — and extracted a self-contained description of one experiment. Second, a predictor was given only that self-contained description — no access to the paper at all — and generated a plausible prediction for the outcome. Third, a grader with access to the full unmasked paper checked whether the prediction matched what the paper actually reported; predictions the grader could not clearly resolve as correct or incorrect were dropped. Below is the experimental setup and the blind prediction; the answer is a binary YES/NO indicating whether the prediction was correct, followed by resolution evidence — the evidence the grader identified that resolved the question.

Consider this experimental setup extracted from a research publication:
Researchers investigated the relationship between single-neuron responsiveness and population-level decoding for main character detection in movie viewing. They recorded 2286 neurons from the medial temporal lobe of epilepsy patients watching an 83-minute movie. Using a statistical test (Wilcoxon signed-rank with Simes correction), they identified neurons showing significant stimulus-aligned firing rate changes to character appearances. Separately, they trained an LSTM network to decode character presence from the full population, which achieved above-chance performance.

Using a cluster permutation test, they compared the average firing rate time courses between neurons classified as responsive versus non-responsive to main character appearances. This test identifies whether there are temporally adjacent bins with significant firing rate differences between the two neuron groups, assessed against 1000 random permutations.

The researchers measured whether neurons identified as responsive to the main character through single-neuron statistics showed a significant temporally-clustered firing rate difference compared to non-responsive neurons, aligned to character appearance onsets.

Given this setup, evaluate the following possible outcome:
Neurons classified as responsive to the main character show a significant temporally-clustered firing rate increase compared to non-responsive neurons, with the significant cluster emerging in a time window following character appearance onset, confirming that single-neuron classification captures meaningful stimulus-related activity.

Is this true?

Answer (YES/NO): YES